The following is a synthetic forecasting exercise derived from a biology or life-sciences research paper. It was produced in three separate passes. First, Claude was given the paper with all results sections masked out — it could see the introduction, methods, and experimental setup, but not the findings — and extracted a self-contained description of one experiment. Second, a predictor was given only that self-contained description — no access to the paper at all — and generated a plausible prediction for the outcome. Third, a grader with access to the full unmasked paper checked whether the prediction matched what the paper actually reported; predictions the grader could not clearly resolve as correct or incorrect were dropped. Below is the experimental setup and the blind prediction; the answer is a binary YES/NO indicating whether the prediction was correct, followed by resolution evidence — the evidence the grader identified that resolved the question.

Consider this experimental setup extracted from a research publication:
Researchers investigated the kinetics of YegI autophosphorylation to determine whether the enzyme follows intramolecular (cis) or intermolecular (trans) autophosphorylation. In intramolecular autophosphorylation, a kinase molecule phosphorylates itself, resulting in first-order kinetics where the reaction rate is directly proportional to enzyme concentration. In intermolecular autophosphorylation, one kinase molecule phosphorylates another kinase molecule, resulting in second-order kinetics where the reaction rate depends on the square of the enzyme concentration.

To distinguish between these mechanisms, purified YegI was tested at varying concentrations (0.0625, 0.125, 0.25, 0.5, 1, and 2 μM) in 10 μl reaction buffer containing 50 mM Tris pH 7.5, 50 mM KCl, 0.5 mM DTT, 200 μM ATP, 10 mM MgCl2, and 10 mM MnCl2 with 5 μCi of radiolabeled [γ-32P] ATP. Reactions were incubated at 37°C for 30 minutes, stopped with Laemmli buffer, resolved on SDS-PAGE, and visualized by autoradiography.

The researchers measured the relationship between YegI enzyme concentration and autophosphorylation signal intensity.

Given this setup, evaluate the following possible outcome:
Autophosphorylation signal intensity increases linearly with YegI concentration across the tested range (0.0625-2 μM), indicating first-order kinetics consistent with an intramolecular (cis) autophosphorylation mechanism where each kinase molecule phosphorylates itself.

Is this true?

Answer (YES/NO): NO